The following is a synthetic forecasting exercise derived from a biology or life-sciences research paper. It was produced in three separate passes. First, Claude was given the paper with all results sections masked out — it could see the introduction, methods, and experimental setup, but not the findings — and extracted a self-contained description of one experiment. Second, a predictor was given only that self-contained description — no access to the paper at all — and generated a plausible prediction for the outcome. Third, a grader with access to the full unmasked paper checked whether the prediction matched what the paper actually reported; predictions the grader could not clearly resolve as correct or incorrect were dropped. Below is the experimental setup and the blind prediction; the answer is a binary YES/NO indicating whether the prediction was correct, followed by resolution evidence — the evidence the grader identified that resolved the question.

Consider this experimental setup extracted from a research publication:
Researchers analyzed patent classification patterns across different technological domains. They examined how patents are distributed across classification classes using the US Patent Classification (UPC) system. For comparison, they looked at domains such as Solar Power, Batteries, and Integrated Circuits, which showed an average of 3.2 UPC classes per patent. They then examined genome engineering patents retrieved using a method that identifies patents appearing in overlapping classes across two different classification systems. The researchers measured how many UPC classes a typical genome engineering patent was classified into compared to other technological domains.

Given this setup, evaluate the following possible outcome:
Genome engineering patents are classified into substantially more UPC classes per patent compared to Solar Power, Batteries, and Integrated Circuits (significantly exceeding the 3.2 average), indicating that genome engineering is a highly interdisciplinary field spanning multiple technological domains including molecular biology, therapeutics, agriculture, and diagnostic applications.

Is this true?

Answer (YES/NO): NO